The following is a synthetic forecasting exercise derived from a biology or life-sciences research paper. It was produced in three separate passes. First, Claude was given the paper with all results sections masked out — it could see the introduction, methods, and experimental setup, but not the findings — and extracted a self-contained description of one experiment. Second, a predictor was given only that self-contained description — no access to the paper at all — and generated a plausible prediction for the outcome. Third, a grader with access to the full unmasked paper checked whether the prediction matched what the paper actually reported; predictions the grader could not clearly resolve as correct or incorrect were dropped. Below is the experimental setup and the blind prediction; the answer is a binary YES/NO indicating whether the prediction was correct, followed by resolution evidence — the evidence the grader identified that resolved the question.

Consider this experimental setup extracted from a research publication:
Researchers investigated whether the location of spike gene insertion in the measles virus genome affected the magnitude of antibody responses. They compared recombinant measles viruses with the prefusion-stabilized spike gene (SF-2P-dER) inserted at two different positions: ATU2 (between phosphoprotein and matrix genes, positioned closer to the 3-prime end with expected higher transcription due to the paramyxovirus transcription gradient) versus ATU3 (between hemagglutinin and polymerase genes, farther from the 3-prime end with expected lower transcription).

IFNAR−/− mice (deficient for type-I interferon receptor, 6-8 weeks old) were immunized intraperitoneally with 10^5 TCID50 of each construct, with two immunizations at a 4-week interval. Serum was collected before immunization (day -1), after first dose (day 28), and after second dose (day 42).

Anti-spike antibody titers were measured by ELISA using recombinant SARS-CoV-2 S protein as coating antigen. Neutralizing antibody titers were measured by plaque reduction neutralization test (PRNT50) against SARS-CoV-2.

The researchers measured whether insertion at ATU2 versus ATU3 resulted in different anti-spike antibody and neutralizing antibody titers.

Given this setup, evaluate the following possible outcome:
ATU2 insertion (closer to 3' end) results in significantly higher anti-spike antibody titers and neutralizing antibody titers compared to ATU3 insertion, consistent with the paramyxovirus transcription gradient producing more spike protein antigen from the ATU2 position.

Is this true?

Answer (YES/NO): YES